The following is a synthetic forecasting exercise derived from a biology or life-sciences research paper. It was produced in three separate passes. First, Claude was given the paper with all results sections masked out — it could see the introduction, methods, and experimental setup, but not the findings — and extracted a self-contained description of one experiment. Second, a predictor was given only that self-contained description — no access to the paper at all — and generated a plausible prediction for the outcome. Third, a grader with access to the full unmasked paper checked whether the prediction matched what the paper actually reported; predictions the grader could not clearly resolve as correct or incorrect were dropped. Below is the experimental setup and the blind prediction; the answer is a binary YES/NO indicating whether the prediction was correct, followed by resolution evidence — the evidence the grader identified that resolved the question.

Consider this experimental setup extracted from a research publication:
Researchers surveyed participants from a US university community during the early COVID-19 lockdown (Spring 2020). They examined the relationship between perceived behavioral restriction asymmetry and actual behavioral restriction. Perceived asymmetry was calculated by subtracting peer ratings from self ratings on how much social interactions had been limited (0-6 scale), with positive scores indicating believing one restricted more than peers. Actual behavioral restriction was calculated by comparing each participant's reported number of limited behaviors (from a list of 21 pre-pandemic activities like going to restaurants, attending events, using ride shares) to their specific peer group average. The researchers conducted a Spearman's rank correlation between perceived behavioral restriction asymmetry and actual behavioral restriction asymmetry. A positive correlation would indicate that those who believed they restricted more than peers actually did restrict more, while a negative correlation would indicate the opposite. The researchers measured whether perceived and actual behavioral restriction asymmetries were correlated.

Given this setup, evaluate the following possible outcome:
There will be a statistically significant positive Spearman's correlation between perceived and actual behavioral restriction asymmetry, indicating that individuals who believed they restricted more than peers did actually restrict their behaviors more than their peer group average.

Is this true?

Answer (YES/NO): YES